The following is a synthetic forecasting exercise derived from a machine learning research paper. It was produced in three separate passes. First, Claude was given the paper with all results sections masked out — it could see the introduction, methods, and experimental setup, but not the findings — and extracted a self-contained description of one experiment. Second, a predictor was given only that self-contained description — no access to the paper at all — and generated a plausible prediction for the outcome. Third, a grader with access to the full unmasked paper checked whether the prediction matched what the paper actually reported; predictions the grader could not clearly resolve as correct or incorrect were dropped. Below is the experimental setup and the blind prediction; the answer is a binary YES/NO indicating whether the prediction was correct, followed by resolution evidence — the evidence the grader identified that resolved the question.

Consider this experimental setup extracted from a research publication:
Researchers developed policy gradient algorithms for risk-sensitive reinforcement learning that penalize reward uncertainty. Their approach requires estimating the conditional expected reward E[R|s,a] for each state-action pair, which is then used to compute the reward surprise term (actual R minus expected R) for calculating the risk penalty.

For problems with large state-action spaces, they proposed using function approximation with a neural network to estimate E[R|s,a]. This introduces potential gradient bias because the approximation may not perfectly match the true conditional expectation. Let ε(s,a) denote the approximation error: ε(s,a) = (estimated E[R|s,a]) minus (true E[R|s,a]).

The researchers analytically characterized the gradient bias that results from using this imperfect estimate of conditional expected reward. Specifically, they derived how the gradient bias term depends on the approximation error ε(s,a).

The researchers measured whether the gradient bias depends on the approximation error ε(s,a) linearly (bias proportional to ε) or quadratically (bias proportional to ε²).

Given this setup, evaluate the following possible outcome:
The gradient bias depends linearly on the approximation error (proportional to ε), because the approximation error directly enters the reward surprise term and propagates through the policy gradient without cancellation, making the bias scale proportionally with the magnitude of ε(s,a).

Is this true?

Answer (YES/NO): NO